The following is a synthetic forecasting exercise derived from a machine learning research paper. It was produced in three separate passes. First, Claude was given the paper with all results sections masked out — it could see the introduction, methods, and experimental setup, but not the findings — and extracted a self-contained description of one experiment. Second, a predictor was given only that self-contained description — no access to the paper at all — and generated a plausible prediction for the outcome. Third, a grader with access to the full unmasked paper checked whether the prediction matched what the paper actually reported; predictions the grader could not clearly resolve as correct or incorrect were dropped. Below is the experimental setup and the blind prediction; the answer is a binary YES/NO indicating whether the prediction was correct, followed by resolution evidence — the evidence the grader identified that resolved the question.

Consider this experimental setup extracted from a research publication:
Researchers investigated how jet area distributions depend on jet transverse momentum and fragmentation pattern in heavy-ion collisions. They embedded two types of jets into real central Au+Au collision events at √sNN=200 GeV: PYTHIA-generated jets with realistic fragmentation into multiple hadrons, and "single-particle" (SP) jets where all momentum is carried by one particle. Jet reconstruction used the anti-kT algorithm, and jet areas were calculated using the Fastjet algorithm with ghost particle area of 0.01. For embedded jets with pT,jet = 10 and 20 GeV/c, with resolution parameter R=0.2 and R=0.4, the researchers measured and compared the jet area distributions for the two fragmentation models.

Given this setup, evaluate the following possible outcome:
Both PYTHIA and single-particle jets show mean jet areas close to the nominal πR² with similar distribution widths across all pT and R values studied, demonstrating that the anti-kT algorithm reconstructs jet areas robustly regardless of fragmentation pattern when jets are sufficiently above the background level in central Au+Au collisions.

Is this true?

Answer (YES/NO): YES